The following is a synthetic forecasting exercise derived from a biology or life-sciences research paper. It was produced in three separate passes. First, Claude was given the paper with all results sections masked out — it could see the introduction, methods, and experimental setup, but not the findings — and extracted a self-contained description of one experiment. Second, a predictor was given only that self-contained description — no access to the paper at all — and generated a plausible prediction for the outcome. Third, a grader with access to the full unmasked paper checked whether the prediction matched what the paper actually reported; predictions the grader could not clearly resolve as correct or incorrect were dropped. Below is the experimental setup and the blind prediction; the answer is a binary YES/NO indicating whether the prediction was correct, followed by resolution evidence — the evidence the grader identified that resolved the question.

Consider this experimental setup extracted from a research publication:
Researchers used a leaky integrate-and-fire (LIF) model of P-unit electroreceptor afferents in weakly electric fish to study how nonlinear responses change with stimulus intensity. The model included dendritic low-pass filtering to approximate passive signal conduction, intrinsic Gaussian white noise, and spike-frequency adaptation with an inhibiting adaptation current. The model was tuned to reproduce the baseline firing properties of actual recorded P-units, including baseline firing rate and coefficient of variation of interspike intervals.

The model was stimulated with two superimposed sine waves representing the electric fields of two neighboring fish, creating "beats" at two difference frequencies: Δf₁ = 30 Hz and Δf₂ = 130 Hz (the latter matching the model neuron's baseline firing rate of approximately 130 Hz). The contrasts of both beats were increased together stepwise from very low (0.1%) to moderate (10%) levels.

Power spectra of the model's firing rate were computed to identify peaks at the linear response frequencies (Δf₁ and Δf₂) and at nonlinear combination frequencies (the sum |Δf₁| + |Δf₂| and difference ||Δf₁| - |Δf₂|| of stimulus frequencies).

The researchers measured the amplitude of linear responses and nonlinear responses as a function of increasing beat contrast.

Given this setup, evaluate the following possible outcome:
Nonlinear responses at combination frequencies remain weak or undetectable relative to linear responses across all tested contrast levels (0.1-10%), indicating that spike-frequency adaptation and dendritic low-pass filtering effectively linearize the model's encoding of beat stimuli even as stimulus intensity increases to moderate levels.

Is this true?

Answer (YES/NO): NO